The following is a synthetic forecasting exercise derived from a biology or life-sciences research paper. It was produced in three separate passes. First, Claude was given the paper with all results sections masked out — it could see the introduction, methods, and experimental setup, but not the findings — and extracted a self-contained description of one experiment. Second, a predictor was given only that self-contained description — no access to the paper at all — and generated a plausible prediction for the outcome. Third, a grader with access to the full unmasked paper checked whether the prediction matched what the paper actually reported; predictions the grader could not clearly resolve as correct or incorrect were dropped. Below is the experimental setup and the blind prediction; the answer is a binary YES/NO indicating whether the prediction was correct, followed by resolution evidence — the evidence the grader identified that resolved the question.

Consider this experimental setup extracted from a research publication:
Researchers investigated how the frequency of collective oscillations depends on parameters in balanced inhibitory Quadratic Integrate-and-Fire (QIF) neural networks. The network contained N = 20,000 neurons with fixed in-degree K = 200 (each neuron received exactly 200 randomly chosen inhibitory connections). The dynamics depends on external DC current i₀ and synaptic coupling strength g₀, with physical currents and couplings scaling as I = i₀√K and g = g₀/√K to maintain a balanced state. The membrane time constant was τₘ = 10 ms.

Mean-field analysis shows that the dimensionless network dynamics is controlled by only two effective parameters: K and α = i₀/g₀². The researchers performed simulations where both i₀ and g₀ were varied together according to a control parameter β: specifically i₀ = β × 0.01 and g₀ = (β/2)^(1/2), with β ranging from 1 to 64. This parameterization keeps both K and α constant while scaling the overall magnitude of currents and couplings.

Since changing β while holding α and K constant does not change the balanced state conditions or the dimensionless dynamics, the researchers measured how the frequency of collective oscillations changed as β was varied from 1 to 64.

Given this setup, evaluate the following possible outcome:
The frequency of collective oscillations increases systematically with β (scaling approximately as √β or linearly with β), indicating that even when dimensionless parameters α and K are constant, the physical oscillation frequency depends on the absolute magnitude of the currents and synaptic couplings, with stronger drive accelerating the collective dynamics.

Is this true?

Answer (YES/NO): YES